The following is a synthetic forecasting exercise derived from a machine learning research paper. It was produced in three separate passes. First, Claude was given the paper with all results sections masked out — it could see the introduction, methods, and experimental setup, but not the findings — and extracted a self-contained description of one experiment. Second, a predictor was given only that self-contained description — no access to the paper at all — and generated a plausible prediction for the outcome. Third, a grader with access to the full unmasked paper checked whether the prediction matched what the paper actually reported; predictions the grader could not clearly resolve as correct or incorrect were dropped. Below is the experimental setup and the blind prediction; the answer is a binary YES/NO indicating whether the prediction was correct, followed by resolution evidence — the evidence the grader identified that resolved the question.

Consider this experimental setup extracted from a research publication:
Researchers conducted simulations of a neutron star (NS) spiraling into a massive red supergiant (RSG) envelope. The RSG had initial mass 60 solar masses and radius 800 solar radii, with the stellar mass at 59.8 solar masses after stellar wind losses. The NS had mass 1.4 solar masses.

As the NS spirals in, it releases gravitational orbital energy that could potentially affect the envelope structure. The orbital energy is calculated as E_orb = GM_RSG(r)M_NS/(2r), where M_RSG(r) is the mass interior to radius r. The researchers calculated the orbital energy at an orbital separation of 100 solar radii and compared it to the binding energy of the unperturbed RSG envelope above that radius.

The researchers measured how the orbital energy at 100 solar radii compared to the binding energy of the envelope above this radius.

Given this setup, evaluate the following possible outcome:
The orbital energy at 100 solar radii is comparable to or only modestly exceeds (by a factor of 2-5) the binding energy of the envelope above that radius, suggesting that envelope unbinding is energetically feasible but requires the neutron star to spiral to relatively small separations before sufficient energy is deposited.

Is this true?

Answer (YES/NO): NO